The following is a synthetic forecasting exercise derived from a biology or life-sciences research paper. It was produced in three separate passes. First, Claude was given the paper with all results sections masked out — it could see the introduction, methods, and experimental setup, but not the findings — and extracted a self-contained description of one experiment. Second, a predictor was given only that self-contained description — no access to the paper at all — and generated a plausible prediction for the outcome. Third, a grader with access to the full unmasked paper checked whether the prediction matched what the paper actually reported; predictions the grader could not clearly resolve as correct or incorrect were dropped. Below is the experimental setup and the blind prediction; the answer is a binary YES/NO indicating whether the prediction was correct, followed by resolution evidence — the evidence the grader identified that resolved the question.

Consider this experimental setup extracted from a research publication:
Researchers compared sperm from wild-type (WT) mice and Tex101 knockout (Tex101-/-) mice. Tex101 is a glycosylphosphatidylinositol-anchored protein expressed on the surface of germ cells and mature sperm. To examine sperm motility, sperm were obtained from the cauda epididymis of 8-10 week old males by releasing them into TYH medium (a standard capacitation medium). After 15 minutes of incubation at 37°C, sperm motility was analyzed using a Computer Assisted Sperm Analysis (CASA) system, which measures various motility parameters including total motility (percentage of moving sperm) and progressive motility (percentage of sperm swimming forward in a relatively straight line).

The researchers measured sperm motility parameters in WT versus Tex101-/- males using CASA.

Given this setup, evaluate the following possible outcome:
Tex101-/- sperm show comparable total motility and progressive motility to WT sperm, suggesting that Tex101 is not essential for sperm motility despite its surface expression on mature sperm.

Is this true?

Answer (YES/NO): YES